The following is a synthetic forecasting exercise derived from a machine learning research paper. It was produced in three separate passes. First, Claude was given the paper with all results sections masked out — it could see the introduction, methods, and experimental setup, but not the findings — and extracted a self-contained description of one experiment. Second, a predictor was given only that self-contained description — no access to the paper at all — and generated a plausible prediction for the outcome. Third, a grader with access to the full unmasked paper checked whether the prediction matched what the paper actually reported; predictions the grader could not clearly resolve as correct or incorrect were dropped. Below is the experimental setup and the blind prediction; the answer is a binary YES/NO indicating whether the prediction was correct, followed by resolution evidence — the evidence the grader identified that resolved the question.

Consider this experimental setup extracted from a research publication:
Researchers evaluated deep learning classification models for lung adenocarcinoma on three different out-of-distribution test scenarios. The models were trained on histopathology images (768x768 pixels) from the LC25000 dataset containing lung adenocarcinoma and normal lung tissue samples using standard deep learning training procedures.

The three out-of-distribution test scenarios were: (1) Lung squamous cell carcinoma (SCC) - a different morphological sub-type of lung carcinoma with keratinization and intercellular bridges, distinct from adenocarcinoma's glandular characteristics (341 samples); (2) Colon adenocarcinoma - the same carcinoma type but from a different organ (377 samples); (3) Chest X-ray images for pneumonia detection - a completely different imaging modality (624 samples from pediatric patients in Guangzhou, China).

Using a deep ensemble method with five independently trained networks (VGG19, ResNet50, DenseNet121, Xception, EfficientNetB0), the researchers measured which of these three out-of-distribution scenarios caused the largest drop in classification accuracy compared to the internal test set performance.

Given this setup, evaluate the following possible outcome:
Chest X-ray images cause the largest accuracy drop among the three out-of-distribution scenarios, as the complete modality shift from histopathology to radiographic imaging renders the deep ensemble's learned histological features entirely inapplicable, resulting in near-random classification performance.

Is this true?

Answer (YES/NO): NO